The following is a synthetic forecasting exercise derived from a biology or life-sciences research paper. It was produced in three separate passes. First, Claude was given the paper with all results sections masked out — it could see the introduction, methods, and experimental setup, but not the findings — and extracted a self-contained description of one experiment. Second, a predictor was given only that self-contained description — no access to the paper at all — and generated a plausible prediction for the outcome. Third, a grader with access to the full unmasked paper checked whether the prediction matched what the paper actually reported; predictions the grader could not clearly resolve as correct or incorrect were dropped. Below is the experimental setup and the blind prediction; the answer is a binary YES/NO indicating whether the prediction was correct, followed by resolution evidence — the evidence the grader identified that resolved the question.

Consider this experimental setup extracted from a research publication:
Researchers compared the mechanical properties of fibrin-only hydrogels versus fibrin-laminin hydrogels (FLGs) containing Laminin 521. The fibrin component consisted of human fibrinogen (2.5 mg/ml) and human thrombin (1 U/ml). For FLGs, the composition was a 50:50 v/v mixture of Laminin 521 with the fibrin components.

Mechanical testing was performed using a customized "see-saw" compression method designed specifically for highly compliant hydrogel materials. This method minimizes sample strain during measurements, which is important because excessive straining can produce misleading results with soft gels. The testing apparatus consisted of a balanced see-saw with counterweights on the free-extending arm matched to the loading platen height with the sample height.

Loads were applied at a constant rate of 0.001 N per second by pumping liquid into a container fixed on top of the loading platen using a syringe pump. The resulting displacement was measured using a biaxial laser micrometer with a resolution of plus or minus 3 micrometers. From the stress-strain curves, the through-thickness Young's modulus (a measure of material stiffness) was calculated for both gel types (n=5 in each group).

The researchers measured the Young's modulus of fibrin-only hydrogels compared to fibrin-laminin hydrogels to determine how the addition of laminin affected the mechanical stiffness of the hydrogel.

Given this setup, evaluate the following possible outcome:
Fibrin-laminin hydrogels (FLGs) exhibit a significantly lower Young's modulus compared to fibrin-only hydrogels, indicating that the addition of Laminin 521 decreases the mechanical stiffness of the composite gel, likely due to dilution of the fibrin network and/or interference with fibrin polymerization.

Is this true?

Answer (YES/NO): NO